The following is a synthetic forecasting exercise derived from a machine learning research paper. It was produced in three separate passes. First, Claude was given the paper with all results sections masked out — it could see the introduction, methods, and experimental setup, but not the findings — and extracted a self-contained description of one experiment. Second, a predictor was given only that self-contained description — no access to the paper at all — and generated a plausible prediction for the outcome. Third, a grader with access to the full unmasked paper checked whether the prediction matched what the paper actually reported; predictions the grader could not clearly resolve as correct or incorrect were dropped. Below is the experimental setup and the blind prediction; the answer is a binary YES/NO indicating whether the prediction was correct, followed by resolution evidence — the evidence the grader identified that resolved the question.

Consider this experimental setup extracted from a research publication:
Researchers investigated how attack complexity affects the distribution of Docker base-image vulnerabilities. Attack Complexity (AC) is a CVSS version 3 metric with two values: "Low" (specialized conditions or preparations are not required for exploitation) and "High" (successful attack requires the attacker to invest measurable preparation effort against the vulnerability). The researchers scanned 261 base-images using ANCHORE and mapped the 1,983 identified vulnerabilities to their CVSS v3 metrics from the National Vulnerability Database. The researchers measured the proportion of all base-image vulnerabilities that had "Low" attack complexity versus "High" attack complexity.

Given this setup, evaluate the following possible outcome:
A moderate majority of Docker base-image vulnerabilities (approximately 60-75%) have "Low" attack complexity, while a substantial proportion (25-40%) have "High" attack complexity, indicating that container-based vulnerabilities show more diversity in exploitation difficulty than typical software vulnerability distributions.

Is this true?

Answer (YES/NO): NO